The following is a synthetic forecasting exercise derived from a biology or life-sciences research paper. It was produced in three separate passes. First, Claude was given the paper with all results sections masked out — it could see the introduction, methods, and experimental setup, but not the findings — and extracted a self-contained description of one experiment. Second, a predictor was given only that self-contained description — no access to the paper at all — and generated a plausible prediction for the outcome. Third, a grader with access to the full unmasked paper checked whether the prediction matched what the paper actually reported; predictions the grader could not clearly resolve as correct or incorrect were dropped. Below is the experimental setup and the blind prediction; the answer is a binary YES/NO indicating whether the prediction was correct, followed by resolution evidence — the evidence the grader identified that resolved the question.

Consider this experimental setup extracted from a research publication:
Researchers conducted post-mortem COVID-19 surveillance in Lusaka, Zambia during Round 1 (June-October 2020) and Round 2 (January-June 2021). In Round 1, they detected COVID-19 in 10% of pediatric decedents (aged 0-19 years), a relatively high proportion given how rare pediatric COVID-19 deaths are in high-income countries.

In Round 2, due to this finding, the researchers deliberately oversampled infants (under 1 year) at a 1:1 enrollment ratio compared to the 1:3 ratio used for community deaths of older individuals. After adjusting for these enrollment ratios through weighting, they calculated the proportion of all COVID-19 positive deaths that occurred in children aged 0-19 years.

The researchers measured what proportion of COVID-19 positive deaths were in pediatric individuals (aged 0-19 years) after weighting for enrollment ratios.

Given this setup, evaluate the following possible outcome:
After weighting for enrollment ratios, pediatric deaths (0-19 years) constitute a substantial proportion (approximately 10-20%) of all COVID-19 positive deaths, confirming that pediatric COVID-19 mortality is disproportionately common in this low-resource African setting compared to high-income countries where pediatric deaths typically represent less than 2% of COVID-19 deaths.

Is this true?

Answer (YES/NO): YES